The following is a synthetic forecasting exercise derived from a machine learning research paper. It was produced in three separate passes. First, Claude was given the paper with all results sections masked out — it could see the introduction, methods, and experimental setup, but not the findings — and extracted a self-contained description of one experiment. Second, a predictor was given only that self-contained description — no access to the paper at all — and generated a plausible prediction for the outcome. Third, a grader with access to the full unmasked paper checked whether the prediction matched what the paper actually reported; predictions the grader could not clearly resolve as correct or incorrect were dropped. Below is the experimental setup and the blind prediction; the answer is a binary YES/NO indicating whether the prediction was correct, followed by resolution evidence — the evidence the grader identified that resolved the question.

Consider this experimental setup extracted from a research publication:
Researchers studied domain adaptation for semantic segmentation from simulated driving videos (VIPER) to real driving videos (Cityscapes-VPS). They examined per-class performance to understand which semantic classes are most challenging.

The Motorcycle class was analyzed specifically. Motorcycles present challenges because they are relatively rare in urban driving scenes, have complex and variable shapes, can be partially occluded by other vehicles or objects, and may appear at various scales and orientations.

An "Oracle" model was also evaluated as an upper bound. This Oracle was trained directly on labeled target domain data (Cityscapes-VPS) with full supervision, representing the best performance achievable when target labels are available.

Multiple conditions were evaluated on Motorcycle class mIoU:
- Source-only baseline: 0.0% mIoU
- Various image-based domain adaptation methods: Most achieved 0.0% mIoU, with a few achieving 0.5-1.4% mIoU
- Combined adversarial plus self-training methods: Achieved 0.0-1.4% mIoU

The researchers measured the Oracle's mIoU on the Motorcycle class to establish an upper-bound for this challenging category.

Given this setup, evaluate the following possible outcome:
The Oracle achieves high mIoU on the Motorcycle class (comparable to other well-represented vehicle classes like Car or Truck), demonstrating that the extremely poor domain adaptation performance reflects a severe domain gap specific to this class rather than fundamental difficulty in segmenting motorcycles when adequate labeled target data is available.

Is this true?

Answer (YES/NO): NO